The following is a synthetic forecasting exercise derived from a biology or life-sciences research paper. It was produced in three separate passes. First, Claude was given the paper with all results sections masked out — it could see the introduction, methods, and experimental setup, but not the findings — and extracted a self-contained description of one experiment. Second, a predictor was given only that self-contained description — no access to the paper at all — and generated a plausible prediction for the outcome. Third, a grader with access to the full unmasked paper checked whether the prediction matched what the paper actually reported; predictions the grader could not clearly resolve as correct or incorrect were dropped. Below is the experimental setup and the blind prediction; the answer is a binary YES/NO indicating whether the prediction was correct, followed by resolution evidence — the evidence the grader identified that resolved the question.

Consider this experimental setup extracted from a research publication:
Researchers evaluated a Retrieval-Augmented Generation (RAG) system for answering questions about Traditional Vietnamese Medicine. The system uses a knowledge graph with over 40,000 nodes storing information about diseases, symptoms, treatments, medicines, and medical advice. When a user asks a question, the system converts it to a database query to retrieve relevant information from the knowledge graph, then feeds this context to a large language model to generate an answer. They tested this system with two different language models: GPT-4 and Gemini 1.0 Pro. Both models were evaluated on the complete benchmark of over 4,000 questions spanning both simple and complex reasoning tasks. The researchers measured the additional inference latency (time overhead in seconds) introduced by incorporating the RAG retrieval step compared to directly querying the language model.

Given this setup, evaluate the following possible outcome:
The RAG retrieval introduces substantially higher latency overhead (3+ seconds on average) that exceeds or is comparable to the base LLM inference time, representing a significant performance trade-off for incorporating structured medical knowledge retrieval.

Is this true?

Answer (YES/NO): NO